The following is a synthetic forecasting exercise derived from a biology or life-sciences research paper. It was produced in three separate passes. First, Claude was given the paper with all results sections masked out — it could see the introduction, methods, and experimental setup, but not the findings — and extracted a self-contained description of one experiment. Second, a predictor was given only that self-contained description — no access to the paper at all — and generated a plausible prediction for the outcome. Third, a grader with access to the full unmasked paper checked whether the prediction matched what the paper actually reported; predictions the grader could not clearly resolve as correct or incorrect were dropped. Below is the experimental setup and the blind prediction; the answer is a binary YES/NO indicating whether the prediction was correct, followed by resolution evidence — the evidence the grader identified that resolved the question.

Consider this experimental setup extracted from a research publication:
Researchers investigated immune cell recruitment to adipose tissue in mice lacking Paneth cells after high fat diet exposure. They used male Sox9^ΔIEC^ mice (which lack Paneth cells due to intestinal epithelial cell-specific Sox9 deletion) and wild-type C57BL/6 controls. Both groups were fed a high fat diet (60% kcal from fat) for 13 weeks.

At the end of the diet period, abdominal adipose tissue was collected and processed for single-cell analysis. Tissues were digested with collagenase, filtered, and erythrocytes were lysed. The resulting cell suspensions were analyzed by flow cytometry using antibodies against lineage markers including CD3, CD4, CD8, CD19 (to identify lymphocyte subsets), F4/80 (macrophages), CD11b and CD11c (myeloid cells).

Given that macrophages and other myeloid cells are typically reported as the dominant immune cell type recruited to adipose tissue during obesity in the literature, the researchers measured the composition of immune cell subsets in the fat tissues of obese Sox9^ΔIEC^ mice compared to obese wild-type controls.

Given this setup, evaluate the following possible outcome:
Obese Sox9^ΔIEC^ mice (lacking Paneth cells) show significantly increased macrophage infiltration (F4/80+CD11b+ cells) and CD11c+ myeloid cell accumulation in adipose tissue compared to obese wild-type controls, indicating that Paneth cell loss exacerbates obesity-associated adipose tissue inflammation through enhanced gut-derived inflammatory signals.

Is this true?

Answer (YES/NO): YES